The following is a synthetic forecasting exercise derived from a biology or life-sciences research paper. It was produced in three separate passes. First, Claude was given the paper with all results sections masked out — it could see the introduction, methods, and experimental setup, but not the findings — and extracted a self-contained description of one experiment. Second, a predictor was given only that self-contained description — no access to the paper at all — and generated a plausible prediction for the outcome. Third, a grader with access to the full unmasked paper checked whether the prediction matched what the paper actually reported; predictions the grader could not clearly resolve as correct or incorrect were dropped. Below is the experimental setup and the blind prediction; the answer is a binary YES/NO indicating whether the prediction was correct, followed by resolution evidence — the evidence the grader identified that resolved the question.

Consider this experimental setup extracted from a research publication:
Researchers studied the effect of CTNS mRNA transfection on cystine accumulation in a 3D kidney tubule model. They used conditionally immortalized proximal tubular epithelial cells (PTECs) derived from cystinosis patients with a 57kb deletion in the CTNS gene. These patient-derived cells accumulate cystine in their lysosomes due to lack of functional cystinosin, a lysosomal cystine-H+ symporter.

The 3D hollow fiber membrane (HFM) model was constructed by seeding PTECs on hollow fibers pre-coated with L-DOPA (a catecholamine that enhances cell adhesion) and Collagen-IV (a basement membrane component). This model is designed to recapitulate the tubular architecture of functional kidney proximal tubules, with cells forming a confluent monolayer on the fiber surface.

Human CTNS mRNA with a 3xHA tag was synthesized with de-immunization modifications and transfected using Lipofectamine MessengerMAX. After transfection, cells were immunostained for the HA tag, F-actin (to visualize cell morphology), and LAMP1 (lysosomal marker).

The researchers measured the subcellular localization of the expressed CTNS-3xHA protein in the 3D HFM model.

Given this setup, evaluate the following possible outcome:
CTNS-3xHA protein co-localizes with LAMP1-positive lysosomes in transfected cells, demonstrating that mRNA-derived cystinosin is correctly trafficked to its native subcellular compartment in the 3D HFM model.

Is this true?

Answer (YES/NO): YES